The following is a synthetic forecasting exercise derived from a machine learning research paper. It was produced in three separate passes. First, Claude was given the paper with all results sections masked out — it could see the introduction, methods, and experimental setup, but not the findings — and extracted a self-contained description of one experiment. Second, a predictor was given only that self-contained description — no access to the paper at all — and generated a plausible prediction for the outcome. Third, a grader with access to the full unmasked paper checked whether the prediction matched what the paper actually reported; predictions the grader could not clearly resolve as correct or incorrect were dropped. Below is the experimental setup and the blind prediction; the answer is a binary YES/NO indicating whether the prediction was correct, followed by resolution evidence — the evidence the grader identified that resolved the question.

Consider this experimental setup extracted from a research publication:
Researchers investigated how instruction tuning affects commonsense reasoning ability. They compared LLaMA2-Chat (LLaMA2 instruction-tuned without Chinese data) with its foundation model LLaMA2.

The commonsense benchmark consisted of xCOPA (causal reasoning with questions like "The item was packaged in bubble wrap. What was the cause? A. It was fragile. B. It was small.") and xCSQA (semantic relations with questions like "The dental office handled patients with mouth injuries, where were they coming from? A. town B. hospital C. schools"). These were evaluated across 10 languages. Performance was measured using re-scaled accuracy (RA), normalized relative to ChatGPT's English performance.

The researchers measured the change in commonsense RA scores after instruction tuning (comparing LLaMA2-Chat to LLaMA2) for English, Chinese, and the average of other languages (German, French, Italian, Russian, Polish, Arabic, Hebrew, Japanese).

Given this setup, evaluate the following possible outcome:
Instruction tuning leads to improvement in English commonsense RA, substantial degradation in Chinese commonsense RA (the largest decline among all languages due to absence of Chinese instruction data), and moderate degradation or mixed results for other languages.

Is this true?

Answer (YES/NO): NO